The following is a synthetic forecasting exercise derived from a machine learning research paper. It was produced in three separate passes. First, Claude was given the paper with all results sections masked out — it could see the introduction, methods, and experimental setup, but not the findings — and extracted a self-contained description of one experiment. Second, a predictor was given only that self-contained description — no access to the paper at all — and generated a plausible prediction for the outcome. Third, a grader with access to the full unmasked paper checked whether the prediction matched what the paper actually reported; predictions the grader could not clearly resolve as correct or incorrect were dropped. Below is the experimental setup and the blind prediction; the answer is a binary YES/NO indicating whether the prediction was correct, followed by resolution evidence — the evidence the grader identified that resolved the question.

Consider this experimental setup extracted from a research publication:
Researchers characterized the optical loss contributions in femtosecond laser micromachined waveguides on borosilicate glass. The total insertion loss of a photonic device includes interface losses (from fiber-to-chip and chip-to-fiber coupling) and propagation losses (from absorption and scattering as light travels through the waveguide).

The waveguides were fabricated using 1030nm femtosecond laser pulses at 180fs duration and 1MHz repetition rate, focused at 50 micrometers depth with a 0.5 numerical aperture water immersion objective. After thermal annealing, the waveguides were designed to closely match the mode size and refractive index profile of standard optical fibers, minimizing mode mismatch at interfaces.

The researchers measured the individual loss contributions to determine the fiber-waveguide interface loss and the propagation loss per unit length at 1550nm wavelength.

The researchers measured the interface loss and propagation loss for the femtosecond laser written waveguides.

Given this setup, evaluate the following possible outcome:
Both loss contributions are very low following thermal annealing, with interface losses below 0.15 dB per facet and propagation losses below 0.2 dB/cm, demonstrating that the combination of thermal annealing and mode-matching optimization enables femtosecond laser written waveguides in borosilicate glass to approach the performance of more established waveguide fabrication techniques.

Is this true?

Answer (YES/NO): NO